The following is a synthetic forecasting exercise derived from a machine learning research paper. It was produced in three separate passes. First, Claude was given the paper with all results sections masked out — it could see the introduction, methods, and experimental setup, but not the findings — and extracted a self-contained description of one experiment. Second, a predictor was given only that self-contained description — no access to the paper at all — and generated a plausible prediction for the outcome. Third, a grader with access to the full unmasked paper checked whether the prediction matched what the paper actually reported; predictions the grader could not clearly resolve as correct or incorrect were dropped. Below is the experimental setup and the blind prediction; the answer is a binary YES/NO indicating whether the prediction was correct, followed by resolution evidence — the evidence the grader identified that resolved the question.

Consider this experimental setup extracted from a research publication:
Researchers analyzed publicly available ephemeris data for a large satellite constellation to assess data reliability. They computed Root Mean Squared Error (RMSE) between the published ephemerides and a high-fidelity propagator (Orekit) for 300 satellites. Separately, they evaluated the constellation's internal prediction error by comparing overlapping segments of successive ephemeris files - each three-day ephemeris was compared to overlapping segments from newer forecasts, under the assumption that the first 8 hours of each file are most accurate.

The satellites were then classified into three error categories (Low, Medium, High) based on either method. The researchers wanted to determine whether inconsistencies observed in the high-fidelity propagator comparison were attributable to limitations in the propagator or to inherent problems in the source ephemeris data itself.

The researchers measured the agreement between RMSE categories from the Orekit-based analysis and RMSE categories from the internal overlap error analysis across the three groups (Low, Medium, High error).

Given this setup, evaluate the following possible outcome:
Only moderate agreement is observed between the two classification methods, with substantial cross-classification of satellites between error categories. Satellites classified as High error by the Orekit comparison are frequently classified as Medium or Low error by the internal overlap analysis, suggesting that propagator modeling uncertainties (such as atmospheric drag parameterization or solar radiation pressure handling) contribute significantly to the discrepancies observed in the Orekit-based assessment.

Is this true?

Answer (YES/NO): NO